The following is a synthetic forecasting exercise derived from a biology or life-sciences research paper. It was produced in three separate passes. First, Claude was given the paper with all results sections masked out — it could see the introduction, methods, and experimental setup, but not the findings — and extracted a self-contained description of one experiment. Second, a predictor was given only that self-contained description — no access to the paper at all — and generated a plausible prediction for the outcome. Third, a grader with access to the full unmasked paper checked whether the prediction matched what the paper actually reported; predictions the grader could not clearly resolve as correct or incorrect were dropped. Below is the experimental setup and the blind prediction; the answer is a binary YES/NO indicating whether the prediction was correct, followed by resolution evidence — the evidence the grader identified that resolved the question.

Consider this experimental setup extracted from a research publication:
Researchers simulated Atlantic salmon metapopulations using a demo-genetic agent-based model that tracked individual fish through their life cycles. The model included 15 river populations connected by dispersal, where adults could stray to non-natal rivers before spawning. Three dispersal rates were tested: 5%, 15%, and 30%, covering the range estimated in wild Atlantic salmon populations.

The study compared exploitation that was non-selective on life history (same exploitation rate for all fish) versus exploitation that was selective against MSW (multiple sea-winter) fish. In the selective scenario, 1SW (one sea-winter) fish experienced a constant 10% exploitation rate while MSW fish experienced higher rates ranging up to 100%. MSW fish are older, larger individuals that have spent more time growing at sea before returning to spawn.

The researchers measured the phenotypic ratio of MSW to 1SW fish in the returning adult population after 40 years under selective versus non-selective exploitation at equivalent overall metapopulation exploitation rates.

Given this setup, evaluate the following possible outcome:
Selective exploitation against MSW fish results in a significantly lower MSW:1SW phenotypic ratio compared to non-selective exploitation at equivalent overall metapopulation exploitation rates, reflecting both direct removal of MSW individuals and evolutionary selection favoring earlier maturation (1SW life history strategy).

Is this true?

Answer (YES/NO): YES